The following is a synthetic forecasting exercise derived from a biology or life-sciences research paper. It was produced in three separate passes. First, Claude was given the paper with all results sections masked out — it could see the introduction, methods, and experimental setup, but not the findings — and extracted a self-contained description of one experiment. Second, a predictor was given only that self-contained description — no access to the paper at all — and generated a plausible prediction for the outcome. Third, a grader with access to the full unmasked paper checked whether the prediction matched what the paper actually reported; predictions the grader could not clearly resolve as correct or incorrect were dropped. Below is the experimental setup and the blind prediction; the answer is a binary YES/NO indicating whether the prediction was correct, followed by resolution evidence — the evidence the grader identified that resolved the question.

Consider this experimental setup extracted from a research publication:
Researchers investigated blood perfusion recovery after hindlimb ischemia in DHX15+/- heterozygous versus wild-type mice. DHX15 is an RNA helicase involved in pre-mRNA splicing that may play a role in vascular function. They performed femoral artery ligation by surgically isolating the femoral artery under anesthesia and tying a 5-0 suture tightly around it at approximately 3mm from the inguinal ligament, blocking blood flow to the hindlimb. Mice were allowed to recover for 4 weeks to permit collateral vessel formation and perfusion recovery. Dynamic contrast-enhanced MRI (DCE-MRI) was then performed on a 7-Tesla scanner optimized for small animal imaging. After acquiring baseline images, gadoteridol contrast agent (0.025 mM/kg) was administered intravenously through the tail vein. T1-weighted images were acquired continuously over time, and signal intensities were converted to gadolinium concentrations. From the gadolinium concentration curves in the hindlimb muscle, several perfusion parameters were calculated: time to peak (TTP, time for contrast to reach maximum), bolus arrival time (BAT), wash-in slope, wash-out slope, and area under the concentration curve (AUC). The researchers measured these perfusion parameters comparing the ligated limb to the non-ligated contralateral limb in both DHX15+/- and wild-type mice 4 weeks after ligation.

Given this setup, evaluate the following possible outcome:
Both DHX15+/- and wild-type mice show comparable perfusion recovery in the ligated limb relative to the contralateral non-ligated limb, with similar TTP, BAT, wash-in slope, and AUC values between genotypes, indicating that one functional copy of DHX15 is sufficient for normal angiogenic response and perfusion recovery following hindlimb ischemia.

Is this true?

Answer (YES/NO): NO